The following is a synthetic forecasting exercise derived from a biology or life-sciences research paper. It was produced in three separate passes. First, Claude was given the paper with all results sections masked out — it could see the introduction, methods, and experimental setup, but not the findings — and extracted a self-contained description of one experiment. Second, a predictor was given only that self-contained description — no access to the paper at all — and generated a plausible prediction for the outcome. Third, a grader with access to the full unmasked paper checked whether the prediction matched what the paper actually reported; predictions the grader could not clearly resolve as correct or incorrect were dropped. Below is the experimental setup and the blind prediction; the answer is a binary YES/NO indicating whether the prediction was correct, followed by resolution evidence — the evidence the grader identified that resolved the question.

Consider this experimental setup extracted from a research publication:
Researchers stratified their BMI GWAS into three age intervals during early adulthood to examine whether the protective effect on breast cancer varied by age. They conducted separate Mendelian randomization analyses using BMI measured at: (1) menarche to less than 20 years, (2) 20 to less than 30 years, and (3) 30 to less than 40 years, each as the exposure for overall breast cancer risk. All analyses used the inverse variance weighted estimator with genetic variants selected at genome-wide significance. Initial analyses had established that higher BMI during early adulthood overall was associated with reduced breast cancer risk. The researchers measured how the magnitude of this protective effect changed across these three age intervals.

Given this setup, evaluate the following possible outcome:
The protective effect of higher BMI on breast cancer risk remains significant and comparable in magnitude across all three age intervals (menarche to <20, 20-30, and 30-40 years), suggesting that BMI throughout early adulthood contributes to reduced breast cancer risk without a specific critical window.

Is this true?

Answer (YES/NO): NO